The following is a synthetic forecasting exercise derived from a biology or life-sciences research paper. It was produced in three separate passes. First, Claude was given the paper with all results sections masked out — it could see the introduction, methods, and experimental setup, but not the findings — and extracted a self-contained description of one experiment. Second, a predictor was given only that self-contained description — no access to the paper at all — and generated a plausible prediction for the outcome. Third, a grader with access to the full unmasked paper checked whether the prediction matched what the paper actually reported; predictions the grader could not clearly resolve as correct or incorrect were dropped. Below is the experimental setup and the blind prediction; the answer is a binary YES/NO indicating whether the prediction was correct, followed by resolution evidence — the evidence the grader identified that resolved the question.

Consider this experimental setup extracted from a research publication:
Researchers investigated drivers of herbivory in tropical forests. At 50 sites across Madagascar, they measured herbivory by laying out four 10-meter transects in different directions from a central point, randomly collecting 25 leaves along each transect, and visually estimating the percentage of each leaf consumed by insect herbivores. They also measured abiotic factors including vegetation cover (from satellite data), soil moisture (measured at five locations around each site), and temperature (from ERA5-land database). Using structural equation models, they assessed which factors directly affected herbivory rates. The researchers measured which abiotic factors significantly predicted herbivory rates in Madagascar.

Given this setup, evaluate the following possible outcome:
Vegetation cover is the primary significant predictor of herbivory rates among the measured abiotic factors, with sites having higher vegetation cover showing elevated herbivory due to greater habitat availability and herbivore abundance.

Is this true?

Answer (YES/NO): NO